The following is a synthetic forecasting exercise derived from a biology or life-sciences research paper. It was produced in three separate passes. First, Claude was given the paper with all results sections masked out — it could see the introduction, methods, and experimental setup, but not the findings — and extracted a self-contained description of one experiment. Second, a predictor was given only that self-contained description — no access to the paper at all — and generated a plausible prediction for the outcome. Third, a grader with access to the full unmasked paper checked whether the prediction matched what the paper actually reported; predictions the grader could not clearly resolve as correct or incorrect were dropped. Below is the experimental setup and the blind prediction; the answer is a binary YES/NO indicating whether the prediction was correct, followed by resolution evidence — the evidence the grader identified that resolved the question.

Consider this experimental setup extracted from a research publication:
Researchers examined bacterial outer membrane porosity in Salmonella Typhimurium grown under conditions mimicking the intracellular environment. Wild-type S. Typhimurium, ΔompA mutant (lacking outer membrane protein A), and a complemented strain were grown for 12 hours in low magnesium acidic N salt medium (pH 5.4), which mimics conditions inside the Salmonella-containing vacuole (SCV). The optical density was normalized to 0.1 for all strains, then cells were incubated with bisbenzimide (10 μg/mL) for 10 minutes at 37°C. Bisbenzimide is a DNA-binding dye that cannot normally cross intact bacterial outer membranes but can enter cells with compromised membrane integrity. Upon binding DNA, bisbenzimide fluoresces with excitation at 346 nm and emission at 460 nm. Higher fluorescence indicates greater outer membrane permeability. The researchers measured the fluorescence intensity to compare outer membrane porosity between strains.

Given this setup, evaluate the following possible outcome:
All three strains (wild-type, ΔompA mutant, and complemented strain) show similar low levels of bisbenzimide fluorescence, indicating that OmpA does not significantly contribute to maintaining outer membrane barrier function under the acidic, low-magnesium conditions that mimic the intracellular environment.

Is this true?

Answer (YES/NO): NO